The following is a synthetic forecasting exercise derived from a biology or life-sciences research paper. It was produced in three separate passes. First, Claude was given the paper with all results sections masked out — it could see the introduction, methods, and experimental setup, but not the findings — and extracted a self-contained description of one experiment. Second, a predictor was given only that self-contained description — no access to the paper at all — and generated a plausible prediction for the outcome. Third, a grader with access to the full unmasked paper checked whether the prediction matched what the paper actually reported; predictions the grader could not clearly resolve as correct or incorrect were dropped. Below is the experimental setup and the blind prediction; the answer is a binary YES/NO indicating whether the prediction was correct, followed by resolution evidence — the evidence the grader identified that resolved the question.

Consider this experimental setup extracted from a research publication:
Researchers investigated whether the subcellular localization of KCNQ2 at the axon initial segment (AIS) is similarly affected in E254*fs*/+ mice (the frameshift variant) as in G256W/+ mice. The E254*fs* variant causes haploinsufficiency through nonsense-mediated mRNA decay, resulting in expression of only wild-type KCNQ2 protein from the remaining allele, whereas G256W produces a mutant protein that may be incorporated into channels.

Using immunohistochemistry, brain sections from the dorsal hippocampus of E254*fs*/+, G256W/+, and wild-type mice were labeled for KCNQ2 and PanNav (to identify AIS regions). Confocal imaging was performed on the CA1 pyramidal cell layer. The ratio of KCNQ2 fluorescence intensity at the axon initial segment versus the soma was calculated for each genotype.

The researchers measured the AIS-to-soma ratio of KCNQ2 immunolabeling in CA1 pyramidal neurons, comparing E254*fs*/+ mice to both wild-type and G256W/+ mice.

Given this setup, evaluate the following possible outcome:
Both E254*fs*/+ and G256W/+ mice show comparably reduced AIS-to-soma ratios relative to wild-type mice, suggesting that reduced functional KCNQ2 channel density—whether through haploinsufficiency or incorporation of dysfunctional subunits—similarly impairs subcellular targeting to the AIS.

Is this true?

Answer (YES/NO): NO